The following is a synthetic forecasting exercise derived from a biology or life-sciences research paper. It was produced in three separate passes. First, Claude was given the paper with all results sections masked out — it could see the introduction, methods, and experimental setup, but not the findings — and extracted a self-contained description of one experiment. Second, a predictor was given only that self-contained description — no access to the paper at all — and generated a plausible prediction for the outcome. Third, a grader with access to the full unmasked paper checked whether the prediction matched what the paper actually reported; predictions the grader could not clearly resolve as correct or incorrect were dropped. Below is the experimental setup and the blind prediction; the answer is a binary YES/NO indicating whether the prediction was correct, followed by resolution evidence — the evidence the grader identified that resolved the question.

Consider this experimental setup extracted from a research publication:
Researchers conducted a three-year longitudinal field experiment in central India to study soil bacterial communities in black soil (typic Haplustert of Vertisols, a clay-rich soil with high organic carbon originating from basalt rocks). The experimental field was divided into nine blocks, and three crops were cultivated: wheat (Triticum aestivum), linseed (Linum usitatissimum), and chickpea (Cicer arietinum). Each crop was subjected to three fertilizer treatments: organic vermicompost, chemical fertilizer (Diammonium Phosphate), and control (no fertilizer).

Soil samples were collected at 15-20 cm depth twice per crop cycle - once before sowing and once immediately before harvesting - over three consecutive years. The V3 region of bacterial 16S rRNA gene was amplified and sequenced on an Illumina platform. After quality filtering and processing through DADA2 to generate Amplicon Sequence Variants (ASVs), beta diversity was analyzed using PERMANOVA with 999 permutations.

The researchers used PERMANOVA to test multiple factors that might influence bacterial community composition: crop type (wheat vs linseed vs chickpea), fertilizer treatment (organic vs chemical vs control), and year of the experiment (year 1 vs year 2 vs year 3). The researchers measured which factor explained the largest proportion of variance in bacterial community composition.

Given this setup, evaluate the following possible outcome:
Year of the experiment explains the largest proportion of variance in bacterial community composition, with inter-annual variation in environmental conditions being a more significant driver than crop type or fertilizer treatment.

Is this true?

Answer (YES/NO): NO